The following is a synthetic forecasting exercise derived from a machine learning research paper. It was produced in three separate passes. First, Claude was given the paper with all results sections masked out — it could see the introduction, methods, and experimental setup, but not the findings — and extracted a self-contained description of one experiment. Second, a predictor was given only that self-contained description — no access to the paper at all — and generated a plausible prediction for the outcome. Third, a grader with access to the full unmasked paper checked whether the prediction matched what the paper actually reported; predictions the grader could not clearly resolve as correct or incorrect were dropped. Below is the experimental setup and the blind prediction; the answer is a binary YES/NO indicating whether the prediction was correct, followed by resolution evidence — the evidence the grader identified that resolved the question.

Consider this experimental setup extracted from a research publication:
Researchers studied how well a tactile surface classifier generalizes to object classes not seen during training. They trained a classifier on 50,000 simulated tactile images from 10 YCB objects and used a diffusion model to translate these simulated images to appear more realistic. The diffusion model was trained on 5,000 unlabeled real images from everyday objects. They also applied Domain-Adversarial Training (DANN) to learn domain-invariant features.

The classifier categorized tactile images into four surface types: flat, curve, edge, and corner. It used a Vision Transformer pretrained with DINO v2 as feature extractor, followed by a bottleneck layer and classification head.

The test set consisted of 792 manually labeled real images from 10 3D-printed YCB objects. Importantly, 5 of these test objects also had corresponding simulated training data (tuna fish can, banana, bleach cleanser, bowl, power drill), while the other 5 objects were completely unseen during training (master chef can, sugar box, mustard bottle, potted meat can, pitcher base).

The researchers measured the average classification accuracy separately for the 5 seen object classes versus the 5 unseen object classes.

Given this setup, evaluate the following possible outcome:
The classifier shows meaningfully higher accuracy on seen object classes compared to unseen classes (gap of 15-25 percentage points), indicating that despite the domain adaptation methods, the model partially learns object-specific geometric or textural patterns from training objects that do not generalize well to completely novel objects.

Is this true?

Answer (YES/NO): NO